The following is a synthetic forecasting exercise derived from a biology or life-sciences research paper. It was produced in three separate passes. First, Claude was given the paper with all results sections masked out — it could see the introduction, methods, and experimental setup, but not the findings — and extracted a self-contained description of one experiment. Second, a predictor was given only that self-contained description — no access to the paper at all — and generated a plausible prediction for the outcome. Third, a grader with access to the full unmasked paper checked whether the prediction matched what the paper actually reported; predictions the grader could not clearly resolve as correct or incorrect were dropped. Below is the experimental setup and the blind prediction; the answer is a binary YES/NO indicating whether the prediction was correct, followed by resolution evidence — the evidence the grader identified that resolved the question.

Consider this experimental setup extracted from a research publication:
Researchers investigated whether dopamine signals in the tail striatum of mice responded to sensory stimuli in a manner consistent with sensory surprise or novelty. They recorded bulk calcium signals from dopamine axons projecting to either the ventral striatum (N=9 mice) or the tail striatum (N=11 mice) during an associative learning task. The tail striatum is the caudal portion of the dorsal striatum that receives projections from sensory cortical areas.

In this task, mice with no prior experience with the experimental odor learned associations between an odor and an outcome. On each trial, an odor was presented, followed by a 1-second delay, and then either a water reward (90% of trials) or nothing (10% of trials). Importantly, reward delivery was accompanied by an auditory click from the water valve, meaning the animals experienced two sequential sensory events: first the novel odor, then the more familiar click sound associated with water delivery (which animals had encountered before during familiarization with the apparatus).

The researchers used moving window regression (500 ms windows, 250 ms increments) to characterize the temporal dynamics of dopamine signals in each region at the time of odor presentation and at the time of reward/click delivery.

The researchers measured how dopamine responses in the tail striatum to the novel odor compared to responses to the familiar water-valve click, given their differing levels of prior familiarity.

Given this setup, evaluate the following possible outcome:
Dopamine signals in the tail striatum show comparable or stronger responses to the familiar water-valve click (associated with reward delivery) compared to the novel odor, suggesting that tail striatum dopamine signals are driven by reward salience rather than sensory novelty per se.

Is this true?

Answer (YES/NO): NO